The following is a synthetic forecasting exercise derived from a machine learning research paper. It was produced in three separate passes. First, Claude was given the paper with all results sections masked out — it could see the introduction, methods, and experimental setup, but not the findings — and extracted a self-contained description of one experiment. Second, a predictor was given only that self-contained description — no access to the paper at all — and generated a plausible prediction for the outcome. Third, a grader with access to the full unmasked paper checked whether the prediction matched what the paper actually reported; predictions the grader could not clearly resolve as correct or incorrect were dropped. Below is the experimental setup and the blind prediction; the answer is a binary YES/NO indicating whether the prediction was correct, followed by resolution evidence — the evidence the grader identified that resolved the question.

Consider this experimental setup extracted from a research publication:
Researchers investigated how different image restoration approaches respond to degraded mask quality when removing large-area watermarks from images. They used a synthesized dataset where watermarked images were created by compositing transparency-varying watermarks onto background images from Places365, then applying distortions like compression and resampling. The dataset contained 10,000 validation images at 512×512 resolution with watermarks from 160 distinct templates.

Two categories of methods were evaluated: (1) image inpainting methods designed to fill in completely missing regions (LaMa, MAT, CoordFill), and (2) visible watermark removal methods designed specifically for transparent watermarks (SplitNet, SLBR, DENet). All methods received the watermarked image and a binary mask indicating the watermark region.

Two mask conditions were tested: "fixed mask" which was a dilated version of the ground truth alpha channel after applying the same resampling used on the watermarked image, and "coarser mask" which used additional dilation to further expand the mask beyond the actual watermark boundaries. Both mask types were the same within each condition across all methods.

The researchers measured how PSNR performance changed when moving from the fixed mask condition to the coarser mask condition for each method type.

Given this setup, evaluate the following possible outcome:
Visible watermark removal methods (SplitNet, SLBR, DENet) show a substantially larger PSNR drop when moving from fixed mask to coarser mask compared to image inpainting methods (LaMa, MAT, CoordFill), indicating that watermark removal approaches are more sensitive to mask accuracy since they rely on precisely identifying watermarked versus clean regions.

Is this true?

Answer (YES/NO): NO